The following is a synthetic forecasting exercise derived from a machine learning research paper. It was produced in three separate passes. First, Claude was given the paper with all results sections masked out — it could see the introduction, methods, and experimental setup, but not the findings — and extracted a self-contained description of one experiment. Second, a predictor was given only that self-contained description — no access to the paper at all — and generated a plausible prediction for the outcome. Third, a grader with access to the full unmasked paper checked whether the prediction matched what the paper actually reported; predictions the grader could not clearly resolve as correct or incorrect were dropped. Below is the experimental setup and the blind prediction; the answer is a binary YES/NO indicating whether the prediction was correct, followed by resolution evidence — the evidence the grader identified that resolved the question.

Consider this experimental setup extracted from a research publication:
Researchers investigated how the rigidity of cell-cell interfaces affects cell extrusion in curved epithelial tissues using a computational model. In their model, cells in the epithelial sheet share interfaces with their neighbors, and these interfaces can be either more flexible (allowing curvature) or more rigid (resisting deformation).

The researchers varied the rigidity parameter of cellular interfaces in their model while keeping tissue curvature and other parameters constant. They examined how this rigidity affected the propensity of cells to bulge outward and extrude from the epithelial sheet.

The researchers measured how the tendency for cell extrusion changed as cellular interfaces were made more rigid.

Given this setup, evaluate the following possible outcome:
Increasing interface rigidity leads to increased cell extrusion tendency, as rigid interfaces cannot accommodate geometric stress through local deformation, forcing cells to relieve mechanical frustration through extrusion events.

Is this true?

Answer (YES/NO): NO